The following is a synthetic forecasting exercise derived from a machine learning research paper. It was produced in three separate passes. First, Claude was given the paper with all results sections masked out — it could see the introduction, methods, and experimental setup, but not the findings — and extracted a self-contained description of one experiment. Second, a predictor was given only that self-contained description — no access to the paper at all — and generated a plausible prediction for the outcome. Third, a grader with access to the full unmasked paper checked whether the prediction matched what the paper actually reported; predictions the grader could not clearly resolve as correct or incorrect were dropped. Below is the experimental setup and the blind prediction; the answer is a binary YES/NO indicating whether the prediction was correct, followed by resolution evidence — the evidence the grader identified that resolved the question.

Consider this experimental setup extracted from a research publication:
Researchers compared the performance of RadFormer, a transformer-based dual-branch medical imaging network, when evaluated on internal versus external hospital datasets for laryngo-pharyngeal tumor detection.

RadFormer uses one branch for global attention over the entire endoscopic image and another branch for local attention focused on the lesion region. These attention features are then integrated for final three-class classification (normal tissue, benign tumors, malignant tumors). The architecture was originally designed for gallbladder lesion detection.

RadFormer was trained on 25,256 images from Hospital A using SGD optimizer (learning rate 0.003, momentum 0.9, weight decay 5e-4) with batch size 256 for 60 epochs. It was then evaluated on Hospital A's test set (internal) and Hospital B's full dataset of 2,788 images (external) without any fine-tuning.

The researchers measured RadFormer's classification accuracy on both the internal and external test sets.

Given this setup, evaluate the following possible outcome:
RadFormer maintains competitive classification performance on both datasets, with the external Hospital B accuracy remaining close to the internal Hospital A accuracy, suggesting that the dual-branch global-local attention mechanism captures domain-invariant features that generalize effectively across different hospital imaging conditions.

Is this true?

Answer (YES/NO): YES